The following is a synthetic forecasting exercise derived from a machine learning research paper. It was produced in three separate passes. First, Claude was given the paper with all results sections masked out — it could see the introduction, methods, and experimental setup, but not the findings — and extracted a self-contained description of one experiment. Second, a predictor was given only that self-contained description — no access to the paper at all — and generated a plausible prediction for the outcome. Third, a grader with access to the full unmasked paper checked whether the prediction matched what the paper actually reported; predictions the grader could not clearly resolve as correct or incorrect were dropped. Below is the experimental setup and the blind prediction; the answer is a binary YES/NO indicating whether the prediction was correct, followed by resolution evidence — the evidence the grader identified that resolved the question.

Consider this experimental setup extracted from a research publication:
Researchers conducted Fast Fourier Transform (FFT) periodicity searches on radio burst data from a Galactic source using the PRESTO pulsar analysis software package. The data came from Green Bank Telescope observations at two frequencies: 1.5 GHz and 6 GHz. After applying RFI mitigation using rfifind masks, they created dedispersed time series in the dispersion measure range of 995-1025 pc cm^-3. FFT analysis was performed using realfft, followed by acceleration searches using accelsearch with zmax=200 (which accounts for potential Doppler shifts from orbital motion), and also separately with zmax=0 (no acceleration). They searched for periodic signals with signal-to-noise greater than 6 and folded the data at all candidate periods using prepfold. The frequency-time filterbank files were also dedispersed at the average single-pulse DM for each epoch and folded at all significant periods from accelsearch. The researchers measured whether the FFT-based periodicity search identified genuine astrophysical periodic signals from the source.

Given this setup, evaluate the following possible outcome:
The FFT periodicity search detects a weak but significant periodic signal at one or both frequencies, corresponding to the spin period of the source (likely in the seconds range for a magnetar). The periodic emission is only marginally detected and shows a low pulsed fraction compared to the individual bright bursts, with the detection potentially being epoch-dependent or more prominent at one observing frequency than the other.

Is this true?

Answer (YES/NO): NO